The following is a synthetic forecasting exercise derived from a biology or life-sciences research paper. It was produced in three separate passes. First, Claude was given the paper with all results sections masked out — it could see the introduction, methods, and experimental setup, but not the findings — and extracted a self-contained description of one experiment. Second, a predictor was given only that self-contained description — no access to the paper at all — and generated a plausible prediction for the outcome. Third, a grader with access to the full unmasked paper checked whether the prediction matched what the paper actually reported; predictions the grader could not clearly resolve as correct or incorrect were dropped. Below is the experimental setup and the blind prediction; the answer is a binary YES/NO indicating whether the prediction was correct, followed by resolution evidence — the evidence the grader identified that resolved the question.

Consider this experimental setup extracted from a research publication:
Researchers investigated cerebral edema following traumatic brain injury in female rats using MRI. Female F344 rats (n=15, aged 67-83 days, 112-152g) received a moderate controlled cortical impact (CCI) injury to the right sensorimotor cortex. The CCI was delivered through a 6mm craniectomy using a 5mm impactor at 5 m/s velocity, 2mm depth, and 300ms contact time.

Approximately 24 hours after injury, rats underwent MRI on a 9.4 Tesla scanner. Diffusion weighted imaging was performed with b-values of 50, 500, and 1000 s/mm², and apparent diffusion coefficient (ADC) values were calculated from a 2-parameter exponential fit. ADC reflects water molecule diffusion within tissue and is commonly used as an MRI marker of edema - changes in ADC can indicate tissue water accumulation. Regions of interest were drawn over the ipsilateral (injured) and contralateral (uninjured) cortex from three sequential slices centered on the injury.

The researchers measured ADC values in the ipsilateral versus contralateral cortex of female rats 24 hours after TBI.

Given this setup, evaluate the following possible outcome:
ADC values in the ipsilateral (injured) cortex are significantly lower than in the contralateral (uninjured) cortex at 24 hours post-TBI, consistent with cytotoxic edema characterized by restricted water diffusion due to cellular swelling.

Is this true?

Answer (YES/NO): NO